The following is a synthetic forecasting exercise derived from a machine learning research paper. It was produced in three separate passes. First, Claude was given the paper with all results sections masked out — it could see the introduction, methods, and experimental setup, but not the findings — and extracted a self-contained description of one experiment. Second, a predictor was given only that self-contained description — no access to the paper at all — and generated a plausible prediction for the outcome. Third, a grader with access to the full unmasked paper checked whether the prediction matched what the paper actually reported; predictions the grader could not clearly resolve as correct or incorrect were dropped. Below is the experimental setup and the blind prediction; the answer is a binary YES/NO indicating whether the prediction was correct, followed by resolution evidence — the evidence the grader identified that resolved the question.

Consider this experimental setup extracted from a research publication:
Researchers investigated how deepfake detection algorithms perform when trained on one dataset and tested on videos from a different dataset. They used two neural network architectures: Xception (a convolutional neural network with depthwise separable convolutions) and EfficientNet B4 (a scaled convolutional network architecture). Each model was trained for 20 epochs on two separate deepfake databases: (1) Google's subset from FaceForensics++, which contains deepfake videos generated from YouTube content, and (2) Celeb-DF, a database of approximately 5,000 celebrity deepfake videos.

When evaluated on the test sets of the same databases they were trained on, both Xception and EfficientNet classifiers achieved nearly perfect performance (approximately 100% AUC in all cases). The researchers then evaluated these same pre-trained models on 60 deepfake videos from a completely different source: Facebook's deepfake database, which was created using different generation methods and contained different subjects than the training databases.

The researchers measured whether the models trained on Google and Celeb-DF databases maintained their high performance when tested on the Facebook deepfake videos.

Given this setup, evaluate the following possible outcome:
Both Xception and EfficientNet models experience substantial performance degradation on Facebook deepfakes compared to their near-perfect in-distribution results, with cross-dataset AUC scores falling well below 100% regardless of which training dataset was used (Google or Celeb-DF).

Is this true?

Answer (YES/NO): YES